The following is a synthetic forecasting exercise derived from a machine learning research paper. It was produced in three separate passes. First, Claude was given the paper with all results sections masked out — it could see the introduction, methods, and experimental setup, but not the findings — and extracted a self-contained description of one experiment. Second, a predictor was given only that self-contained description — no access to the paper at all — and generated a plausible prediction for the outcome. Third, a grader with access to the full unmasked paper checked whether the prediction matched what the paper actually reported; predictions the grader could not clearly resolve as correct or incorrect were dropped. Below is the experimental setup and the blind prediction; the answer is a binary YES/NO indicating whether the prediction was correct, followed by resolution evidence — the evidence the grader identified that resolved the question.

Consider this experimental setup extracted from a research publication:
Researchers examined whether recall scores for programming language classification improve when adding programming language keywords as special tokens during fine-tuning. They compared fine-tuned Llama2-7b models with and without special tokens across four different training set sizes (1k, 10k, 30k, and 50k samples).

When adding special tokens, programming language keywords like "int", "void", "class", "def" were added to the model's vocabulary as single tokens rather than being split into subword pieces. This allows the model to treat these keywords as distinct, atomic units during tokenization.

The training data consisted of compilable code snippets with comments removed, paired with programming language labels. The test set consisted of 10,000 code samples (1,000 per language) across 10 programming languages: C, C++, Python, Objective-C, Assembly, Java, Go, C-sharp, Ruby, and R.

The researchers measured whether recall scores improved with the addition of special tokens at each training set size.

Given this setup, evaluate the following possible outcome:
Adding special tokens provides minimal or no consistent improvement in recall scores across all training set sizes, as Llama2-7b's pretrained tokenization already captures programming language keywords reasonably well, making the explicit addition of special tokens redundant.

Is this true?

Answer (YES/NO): YES